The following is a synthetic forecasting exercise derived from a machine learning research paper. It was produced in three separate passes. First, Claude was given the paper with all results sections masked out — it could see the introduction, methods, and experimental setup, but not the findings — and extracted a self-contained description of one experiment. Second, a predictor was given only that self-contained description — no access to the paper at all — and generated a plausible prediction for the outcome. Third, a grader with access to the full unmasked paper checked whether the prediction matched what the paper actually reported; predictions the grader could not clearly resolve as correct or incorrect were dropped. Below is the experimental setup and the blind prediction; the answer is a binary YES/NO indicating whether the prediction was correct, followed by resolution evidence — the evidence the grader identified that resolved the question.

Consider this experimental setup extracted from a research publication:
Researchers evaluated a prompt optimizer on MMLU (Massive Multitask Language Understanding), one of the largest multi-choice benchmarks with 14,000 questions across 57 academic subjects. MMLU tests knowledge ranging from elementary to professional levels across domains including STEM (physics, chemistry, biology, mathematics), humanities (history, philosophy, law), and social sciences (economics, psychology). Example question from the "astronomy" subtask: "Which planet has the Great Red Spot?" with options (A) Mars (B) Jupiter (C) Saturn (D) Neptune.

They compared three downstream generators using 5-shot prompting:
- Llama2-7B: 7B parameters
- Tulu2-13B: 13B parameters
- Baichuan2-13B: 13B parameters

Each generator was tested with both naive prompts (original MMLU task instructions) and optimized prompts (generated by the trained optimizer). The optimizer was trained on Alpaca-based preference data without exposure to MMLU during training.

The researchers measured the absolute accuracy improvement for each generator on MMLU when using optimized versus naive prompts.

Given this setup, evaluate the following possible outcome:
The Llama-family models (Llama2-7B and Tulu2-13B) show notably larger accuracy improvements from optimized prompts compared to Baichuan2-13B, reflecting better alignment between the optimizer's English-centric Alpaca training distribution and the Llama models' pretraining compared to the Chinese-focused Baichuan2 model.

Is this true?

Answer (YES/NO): NO